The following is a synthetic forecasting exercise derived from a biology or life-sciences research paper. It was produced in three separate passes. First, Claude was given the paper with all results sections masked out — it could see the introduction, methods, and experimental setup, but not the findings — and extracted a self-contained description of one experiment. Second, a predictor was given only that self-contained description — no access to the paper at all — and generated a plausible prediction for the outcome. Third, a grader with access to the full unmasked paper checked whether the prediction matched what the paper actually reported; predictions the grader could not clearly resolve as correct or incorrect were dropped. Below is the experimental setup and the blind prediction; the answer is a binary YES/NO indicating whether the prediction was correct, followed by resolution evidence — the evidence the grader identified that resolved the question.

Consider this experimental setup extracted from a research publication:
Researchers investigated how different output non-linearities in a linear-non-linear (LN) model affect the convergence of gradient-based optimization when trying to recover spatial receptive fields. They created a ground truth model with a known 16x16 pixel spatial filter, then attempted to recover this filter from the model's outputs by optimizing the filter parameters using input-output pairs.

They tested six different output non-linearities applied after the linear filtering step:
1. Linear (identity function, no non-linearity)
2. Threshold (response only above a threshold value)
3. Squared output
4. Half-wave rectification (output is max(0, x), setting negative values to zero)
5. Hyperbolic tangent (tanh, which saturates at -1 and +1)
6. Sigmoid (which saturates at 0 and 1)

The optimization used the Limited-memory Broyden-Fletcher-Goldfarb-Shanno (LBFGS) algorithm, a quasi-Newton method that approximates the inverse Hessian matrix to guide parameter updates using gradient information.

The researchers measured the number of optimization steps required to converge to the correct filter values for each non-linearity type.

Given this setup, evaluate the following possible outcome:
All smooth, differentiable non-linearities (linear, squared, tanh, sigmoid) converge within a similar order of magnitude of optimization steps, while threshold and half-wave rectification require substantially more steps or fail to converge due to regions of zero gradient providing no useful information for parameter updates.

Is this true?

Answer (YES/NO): NO